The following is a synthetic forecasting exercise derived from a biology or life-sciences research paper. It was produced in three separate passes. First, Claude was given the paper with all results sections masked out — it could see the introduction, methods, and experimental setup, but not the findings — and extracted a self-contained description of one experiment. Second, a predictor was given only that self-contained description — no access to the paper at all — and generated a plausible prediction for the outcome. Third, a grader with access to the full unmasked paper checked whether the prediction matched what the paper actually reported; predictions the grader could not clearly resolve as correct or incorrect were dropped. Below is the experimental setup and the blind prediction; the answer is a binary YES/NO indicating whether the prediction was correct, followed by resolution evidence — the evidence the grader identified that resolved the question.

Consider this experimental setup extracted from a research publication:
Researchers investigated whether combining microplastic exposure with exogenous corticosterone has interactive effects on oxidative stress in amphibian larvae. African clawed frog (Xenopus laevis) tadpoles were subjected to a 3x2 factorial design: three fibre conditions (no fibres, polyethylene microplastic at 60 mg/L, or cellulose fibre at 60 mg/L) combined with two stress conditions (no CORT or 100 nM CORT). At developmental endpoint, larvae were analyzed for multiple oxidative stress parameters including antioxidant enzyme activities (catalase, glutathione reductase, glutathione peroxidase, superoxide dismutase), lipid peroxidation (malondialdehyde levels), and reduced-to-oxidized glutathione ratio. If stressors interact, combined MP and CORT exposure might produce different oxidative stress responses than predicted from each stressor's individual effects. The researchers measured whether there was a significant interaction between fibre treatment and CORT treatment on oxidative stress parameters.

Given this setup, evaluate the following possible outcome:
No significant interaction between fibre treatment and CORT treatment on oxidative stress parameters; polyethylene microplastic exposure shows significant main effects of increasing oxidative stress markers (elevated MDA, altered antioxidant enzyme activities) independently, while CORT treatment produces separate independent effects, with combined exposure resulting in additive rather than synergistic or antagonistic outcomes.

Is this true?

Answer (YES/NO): NO